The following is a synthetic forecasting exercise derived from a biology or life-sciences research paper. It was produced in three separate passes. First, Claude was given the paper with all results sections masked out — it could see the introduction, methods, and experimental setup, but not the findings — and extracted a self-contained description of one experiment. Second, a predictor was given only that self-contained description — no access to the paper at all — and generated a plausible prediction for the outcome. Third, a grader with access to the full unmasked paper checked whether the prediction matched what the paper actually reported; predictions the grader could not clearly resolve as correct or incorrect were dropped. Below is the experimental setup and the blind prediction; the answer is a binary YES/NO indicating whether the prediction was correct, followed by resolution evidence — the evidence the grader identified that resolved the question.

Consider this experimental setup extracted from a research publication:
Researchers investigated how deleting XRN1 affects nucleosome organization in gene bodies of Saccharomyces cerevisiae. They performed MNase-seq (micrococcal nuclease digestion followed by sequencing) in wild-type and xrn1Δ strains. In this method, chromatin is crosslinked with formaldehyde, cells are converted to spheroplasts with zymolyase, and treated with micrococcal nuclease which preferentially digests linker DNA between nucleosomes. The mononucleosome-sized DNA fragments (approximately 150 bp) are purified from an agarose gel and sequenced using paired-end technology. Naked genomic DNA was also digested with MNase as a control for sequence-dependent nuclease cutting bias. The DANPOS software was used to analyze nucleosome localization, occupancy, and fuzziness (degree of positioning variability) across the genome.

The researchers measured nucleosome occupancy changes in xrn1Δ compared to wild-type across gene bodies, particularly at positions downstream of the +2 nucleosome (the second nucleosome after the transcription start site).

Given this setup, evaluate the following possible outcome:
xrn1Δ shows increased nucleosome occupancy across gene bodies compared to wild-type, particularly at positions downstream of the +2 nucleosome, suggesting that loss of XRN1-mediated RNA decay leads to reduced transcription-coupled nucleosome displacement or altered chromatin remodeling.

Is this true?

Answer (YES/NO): NO